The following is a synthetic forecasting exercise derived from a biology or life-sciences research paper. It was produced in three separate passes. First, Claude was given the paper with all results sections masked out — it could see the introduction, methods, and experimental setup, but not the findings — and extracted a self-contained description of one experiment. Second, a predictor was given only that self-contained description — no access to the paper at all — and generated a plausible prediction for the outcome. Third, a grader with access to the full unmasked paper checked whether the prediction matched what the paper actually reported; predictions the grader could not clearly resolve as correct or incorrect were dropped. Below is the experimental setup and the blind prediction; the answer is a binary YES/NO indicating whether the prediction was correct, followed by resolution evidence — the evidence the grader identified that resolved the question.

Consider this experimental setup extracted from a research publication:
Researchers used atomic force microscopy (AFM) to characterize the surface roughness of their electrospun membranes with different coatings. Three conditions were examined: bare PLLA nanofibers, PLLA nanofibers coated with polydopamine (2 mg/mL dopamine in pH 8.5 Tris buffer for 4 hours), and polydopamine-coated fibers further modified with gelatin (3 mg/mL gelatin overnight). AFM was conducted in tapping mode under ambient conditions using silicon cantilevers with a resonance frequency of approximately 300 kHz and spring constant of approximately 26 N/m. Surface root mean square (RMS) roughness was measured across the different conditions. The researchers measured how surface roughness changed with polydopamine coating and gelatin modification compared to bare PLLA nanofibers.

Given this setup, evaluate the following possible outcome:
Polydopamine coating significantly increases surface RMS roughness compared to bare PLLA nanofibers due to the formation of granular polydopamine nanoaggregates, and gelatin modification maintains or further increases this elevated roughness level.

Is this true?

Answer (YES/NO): YES